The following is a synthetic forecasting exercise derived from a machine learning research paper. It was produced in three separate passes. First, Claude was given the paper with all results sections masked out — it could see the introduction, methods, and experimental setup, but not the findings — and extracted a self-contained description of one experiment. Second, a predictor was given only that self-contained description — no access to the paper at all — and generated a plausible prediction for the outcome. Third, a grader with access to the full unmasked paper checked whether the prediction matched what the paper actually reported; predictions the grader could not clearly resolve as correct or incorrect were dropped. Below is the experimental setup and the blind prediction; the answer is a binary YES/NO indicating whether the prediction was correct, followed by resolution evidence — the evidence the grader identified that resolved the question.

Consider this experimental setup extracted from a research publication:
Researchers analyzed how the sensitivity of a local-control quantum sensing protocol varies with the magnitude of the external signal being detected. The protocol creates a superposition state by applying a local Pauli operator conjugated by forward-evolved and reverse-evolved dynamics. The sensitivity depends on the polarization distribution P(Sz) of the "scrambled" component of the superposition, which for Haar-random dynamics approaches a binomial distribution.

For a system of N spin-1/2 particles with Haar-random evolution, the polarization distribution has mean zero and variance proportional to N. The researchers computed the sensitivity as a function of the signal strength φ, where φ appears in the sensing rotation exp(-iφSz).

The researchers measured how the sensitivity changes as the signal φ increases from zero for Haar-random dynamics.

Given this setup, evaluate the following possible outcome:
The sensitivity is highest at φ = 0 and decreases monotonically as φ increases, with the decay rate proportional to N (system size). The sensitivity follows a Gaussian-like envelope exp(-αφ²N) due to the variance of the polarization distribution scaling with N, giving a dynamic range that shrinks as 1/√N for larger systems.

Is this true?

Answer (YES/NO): NO